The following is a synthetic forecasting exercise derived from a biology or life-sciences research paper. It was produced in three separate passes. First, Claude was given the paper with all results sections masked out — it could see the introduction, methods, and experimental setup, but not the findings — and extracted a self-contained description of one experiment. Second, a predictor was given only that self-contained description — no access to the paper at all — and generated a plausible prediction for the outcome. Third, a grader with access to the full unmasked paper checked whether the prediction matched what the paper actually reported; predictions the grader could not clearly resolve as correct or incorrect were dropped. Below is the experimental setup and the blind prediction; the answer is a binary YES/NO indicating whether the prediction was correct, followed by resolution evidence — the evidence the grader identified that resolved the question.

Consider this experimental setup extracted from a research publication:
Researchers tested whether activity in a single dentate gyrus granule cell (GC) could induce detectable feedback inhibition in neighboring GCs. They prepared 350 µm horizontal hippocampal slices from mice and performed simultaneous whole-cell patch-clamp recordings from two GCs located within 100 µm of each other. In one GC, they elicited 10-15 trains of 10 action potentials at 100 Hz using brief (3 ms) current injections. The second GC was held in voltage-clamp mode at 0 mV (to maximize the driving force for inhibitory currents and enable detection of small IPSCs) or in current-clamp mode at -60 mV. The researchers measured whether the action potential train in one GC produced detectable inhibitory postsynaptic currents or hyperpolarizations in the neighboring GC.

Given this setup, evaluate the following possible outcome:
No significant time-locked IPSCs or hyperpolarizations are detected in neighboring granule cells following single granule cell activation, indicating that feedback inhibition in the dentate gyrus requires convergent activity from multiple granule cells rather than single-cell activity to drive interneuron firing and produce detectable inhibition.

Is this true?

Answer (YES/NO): YES